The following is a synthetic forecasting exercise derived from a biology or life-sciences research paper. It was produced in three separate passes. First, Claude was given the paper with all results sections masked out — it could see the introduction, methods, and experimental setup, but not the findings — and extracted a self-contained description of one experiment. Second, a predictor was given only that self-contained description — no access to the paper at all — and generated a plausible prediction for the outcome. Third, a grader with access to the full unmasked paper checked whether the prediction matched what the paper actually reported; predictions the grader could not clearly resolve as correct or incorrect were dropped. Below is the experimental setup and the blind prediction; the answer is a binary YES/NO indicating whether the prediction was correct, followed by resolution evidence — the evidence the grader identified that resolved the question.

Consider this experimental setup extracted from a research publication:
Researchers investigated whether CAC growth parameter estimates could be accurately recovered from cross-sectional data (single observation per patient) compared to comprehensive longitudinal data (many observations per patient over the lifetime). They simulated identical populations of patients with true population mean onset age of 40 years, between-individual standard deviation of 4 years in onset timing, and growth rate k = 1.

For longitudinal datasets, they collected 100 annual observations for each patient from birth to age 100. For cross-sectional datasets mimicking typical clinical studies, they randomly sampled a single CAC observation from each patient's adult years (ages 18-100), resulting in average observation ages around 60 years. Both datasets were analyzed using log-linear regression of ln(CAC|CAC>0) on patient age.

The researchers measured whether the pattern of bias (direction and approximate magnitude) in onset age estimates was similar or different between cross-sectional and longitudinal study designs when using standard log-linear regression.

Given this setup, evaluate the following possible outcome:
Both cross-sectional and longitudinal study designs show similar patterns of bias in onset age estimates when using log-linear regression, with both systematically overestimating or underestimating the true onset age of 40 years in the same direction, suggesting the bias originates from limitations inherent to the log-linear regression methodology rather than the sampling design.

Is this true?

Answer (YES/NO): NO